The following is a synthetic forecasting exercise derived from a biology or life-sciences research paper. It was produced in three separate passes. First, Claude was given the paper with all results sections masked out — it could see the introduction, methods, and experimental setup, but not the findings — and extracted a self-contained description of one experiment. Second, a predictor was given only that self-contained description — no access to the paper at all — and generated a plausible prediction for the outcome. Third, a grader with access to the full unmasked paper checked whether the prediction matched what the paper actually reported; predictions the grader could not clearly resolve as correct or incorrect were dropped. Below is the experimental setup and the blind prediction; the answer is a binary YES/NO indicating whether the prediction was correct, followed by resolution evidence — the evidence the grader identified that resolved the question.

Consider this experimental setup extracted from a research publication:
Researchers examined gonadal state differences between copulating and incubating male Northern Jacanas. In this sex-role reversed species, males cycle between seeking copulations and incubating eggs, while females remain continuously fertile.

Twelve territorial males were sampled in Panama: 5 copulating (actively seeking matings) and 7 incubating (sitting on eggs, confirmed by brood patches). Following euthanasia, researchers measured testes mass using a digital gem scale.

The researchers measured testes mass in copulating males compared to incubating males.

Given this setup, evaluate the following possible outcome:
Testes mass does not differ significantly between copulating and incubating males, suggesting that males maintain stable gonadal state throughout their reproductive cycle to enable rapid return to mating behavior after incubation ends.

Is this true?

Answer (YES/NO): NO